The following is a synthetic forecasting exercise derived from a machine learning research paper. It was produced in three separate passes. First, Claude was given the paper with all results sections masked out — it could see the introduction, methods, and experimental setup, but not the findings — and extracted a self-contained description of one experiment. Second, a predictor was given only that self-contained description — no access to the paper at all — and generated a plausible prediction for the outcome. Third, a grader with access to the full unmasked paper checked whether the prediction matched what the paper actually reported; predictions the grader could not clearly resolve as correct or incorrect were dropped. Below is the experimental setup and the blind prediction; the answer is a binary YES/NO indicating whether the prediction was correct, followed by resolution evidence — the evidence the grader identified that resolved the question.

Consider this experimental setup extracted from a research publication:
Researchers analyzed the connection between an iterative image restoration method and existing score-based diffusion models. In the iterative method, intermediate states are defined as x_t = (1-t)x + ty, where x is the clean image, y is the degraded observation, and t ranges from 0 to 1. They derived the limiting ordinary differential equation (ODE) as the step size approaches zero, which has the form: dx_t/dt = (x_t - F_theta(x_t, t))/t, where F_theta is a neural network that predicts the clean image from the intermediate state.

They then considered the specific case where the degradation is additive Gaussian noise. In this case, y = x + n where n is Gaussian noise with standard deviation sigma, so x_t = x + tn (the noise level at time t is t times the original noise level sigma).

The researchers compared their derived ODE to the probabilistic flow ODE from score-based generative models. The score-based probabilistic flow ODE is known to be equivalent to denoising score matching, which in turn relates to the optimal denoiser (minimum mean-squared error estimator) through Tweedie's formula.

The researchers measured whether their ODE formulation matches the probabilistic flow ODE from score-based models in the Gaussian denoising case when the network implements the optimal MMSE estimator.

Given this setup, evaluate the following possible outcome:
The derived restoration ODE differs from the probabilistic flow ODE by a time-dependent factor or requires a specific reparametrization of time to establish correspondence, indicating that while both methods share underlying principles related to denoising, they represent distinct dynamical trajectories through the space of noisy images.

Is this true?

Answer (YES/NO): NO